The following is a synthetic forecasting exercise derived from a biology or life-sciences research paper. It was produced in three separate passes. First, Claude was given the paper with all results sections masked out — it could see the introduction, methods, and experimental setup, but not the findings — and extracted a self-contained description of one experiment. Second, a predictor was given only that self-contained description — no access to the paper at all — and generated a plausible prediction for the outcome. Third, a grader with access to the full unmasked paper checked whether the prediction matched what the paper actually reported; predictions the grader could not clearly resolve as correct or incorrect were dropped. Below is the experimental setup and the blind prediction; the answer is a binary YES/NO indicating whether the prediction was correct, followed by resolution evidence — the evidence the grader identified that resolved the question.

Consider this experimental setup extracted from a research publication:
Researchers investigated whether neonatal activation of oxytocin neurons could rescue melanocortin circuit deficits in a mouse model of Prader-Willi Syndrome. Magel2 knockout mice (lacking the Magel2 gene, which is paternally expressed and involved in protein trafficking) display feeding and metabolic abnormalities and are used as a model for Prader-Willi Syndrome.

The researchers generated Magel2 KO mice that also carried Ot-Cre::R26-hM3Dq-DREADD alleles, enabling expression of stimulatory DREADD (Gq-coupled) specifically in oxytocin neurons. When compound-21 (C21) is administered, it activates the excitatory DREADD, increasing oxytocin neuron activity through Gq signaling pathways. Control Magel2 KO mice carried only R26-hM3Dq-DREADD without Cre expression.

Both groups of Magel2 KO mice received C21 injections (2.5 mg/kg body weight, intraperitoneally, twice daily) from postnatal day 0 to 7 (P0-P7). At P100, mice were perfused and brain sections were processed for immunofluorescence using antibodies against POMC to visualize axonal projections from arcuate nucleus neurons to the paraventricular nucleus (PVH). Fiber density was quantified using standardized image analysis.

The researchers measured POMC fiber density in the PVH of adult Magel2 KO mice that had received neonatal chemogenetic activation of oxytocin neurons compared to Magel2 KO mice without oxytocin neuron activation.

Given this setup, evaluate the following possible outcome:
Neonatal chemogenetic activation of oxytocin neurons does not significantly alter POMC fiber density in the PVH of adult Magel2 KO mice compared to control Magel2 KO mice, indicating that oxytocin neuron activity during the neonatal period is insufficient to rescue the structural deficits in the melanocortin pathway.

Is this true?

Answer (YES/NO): NO